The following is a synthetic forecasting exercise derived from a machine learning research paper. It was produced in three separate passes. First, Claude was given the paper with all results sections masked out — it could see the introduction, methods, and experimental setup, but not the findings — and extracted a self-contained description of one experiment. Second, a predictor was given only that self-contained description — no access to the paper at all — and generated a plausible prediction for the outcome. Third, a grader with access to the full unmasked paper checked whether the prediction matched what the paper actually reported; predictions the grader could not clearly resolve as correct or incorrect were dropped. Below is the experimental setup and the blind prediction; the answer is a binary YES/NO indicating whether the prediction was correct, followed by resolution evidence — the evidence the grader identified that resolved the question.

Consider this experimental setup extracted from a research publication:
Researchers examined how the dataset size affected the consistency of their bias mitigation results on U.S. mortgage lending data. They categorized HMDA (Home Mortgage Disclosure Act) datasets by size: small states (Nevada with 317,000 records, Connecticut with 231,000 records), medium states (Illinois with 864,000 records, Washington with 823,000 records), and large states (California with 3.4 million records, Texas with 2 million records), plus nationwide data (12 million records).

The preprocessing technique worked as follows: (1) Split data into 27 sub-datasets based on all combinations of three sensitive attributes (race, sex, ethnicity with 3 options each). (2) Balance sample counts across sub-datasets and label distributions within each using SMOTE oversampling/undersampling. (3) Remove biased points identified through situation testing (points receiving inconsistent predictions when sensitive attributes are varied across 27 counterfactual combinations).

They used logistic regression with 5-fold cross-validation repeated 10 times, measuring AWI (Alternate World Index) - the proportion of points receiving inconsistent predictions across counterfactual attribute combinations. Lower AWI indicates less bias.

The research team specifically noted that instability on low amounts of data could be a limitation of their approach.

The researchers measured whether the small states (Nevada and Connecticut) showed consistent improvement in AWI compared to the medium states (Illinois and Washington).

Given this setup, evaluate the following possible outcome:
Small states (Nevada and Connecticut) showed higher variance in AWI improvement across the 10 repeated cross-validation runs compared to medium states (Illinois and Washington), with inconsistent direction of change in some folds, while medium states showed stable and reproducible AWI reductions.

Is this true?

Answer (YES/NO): NO